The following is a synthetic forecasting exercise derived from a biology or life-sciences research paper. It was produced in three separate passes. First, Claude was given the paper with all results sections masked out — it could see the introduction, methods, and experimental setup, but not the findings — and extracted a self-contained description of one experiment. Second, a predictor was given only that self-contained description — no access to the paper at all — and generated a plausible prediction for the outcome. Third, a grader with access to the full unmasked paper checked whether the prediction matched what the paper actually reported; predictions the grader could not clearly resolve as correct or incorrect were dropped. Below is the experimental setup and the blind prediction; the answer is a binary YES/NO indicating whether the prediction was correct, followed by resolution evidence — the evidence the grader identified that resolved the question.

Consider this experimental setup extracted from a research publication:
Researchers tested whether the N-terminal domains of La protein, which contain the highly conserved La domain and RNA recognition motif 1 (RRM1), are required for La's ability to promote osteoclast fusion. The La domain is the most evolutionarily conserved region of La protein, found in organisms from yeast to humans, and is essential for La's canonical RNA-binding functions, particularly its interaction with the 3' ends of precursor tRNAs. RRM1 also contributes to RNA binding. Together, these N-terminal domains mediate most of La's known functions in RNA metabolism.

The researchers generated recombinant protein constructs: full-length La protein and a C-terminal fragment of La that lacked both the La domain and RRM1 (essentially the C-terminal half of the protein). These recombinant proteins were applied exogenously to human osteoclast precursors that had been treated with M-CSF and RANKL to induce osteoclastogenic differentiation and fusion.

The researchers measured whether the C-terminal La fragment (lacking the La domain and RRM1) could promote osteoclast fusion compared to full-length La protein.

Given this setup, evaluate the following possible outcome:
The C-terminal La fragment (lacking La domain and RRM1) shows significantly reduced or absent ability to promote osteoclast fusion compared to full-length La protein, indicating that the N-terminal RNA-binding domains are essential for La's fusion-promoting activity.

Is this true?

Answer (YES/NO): NO